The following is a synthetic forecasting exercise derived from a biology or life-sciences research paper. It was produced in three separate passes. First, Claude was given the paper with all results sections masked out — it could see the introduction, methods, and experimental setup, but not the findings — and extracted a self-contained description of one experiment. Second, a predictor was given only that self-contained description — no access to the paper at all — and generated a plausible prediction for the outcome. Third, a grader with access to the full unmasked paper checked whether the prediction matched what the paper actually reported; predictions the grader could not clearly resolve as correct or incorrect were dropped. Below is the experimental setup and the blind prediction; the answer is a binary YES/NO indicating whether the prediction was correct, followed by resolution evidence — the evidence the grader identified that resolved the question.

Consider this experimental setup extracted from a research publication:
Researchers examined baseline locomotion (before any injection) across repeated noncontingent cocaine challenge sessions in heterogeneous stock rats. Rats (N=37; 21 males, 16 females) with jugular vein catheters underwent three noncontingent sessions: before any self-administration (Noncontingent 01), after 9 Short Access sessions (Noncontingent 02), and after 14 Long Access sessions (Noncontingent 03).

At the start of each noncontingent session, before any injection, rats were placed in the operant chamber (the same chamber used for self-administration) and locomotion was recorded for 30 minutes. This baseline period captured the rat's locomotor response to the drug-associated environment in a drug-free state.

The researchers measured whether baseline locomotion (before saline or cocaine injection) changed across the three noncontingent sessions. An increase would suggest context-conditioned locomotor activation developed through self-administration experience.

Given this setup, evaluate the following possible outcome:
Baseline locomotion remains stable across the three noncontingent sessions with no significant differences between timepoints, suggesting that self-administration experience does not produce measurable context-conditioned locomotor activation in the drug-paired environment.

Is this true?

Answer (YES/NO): YES